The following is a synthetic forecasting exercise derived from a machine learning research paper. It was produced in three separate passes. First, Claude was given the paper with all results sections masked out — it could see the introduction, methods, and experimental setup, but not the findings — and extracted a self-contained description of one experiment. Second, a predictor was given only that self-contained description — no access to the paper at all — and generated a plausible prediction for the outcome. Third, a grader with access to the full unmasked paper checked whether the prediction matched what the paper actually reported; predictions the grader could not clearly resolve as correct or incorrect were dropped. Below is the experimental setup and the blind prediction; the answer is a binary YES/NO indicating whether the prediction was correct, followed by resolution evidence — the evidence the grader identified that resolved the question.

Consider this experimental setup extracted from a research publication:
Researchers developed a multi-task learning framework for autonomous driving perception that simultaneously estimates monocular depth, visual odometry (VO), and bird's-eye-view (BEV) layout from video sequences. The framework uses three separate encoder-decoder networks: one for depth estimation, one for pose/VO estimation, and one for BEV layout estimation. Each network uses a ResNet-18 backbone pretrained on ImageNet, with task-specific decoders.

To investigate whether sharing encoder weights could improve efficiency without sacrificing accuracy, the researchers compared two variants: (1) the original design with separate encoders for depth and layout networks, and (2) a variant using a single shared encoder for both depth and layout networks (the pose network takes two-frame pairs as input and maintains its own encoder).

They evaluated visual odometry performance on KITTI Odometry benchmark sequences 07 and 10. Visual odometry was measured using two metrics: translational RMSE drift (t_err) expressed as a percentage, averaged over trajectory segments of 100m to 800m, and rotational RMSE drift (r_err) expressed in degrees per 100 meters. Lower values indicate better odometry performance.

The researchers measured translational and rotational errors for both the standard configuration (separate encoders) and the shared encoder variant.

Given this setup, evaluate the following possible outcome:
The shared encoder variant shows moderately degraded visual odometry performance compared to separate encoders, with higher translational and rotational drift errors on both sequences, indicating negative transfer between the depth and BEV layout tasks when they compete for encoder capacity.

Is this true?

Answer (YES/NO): NO